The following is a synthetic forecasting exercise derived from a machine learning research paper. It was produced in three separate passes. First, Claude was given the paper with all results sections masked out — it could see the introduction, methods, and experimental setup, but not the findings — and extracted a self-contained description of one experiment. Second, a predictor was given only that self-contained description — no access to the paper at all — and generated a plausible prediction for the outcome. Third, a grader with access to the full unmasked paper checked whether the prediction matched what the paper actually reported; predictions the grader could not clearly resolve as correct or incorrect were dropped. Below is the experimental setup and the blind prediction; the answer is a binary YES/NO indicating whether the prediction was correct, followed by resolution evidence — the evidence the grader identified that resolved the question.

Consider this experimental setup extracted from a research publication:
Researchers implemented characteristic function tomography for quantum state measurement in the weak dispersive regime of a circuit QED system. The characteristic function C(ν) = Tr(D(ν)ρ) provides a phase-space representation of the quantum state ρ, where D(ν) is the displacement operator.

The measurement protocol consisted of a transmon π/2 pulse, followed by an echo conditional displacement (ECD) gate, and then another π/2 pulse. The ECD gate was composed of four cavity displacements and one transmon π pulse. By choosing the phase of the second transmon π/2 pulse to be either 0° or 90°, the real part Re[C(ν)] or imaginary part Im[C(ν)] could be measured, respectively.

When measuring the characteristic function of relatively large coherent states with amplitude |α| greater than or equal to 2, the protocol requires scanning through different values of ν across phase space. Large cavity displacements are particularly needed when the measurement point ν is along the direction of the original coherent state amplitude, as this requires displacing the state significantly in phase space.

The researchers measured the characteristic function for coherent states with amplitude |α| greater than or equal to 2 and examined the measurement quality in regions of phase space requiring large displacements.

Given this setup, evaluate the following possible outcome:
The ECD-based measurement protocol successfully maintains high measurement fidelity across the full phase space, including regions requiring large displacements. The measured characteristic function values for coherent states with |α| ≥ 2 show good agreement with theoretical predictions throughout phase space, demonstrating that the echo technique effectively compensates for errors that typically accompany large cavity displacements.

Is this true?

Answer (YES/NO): NO